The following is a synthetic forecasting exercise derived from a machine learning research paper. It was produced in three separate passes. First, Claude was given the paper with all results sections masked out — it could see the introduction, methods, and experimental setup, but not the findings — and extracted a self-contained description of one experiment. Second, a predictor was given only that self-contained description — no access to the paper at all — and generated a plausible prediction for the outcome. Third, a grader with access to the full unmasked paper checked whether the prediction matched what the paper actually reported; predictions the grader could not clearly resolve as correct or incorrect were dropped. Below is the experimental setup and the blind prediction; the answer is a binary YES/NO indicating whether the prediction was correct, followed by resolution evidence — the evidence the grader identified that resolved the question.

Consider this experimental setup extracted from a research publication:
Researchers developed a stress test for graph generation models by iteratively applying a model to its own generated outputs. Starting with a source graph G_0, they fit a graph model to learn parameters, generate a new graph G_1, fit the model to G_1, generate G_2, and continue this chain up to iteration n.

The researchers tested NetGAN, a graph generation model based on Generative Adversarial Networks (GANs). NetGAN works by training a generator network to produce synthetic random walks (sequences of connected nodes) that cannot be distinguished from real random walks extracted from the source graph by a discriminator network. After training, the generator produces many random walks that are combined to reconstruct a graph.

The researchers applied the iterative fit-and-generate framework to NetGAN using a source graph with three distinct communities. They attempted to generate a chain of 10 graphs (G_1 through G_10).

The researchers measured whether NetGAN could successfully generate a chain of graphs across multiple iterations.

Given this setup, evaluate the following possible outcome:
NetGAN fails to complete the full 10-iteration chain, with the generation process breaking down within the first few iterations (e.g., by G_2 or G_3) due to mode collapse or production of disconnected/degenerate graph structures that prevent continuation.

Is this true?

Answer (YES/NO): YES